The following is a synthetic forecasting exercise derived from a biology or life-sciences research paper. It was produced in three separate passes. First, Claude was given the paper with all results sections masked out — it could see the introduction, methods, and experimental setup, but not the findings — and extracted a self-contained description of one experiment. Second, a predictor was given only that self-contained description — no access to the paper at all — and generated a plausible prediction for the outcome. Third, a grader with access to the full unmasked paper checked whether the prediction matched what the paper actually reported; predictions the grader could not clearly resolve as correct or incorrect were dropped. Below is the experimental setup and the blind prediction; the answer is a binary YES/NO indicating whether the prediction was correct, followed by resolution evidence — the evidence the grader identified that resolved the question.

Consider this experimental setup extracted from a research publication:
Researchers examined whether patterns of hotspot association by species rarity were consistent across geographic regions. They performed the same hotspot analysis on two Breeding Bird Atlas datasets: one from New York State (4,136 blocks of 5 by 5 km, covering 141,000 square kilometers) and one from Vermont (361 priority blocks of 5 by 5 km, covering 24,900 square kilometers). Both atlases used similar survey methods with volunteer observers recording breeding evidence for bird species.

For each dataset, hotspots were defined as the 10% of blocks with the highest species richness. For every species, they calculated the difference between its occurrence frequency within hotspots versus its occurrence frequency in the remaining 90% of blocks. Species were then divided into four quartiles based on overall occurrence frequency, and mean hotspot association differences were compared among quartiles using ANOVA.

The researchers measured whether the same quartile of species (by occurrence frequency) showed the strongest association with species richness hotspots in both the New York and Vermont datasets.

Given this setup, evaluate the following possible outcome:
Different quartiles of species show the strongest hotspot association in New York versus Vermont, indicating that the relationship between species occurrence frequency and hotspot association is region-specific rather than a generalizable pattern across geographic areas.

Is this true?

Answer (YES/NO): NO